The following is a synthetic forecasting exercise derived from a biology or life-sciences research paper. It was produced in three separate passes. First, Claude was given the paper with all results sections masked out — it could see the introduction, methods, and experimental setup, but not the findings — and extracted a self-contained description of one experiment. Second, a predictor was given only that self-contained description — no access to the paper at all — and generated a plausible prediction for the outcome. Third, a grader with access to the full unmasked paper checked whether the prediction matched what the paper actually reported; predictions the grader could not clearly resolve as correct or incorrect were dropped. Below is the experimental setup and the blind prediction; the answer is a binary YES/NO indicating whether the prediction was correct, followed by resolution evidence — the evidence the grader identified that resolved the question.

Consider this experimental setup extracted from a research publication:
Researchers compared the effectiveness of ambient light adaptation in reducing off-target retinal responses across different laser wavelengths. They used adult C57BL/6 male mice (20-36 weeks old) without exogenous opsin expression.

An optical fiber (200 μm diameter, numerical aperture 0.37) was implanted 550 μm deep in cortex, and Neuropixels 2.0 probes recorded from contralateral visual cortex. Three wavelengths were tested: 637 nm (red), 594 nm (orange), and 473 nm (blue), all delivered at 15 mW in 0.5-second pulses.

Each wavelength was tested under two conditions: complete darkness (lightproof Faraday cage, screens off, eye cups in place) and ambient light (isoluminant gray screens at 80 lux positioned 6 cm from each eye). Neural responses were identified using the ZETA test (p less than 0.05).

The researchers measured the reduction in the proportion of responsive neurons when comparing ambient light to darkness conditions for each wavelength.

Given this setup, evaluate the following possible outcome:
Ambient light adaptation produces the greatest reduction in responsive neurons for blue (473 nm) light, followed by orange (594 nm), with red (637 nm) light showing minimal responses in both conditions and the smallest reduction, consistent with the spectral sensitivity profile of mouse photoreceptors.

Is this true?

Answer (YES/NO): NO